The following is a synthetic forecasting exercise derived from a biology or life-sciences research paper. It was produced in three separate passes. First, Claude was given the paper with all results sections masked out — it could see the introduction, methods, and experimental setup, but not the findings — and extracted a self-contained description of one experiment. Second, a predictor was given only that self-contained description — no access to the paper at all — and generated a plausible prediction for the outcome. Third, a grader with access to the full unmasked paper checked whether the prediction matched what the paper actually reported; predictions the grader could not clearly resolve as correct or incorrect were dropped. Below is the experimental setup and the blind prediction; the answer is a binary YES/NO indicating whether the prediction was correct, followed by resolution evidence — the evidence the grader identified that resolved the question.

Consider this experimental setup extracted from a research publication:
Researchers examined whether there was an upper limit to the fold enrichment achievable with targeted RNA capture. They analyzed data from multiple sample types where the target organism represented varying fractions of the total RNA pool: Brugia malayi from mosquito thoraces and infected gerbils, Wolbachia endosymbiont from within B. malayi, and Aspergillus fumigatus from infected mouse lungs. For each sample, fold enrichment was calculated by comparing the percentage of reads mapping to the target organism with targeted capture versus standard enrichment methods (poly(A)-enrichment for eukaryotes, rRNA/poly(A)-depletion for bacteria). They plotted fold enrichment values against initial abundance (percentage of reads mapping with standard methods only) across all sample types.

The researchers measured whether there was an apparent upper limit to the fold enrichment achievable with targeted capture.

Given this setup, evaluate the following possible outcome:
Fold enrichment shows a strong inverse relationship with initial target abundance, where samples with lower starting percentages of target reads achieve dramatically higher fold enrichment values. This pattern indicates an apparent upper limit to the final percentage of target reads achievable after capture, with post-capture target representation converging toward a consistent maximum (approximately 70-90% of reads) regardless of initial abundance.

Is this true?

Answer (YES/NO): NO